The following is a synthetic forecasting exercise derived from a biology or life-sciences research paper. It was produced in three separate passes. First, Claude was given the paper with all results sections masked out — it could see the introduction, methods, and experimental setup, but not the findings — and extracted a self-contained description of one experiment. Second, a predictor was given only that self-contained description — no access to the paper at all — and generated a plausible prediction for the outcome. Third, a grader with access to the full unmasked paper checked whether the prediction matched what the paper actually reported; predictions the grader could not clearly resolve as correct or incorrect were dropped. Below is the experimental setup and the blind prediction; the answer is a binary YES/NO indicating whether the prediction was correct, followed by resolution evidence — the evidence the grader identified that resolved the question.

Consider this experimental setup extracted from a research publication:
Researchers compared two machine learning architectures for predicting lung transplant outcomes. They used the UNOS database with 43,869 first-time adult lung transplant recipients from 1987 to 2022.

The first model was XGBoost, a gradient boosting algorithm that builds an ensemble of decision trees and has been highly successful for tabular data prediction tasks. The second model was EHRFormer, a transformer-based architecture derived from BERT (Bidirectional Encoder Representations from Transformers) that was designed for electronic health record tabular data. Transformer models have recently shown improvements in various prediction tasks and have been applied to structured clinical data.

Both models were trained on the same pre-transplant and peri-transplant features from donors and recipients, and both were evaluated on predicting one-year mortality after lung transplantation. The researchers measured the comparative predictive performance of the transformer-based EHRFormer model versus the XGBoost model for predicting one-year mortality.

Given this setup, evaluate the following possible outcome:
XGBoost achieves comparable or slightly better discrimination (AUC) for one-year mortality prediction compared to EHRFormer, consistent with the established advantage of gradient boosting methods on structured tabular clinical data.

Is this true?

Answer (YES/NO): NO